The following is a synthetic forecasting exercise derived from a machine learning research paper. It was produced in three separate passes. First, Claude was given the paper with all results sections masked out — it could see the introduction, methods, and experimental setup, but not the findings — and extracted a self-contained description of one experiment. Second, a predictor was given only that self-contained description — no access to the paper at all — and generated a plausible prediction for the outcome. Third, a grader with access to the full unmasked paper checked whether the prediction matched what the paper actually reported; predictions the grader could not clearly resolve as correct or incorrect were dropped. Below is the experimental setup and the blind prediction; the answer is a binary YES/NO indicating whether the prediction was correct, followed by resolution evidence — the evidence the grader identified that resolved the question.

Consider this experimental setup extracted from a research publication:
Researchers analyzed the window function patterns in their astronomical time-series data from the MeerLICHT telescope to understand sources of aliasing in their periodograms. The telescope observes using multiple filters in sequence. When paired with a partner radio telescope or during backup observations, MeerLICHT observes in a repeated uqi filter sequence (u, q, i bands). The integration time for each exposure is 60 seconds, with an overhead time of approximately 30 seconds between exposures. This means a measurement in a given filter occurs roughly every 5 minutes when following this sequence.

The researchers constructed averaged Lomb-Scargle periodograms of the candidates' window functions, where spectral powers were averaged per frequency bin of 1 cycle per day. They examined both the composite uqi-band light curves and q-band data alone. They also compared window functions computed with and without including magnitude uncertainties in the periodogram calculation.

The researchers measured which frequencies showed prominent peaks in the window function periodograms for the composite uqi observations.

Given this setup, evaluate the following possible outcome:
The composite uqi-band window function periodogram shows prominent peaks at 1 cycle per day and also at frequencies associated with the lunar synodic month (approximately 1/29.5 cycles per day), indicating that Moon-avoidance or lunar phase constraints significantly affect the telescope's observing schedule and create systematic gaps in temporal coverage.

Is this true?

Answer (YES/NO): NO